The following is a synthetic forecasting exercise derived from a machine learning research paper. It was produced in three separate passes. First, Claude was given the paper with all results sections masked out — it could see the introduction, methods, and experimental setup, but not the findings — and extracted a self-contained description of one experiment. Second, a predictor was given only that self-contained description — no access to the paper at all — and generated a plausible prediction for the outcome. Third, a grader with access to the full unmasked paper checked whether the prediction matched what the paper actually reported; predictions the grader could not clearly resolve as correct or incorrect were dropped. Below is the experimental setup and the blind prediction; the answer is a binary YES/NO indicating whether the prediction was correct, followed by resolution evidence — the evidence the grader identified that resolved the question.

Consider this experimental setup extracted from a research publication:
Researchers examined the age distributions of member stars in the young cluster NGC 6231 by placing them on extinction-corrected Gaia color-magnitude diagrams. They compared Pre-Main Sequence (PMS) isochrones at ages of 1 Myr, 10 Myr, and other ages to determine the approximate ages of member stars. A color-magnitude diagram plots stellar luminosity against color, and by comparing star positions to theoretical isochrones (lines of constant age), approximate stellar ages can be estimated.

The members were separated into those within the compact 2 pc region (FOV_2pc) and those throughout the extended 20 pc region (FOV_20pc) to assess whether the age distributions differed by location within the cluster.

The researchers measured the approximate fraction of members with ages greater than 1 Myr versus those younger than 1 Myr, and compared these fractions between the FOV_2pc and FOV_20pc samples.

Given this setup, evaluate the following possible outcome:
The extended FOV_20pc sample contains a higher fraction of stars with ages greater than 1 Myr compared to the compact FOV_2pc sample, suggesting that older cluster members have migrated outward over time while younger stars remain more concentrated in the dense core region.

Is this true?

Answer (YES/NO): NO